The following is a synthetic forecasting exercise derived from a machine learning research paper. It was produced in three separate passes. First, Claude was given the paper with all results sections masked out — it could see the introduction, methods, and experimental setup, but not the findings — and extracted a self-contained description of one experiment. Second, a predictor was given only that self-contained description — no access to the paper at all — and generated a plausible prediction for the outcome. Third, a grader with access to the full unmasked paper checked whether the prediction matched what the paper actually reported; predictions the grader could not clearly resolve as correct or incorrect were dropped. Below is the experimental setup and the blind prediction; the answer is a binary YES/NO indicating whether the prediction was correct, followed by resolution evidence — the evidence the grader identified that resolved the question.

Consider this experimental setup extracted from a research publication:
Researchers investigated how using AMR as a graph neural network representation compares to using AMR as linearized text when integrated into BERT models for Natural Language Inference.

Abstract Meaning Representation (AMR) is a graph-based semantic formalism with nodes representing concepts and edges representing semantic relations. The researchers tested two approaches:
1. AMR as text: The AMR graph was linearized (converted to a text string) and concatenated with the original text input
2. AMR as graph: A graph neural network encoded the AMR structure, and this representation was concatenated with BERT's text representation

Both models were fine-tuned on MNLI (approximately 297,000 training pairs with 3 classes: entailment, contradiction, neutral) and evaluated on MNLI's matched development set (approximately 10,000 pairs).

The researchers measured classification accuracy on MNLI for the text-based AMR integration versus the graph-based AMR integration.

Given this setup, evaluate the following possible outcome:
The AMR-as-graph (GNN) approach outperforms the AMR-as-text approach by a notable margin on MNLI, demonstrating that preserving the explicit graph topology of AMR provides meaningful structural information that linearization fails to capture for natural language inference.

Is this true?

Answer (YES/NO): NO